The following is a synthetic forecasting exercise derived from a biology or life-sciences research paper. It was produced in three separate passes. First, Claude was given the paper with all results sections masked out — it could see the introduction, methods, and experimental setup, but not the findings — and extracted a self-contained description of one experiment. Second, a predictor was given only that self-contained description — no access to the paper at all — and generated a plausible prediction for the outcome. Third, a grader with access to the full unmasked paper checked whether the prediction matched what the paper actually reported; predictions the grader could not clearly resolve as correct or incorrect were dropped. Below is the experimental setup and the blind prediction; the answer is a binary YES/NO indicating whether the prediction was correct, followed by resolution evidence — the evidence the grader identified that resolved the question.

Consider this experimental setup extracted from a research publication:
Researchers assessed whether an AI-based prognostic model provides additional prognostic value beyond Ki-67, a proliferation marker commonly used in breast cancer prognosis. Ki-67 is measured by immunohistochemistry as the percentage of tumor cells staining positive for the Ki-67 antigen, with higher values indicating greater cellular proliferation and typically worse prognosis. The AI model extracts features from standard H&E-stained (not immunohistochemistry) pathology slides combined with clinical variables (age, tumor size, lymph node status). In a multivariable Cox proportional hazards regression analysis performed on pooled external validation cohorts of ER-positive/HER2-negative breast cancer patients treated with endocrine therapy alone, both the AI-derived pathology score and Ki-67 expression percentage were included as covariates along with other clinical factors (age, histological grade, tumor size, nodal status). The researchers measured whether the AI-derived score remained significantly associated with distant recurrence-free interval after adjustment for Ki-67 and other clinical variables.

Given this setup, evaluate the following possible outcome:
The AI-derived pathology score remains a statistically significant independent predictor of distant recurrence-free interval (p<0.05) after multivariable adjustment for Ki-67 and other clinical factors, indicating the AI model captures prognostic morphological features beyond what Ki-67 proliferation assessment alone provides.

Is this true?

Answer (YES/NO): YES